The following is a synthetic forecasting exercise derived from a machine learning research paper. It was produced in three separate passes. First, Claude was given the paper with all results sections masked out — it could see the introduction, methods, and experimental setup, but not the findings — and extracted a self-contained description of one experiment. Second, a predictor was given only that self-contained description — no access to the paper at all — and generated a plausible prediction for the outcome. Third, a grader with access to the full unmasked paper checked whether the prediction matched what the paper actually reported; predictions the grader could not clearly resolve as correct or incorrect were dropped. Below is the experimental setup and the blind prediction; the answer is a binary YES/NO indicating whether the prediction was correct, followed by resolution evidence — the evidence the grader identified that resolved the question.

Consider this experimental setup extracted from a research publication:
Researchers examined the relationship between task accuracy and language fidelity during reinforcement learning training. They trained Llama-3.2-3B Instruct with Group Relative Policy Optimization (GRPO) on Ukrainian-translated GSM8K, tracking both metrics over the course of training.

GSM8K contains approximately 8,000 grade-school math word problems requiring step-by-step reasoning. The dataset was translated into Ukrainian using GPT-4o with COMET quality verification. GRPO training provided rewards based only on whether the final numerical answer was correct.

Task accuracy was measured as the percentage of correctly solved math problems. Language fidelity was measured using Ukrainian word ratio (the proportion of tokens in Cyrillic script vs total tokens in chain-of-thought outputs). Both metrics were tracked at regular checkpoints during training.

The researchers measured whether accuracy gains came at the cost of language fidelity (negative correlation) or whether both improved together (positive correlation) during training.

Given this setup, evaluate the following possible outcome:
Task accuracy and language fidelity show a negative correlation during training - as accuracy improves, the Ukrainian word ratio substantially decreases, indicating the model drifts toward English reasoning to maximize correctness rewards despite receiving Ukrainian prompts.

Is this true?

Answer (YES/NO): YES